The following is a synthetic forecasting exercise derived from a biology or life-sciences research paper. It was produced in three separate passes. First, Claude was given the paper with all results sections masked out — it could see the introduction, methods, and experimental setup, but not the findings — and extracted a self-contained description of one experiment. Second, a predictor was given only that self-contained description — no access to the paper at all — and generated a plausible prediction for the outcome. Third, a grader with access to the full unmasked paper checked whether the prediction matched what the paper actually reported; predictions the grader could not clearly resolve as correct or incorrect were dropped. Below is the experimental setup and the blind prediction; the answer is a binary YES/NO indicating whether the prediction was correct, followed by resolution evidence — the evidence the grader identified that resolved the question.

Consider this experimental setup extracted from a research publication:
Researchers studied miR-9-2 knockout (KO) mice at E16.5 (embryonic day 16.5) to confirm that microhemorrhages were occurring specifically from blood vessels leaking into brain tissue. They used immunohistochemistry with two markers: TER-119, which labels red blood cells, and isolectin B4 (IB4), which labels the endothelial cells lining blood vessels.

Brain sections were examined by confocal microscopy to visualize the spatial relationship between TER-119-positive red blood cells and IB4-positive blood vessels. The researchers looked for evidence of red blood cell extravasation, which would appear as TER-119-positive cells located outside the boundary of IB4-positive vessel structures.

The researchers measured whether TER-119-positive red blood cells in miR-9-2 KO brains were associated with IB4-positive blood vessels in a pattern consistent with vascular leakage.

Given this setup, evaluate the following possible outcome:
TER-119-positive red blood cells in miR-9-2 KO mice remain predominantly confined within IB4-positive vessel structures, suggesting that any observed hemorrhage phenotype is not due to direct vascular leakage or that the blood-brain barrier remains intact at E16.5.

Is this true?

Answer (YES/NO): NO